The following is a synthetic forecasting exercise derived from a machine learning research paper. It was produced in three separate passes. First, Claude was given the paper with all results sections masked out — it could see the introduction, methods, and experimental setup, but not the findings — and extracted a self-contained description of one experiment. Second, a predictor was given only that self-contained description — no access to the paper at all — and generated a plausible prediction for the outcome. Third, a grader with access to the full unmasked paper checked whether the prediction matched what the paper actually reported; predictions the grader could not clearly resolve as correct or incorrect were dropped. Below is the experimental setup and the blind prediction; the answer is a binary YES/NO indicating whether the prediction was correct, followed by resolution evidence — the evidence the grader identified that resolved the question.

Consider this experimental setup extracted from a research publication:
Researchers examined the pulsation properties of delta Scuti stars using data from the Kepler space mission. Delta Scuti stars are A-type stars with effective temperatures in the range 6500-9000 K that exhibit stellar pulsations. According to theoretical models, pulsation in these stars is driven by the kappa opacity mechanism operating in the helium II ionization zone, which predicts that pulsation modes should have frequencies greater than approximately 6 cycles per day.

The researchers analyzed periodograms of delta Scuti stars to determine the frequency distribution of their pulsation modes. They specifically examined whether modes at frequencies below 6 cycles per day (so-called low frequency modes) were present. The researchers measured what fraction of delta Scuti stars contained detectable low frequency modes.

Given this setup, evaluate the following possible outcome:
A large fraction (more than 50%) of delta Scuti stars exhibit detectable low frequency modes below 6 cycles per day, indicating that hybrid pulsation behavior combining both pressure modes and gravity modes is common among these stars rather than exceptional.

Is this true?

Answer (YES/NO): YES